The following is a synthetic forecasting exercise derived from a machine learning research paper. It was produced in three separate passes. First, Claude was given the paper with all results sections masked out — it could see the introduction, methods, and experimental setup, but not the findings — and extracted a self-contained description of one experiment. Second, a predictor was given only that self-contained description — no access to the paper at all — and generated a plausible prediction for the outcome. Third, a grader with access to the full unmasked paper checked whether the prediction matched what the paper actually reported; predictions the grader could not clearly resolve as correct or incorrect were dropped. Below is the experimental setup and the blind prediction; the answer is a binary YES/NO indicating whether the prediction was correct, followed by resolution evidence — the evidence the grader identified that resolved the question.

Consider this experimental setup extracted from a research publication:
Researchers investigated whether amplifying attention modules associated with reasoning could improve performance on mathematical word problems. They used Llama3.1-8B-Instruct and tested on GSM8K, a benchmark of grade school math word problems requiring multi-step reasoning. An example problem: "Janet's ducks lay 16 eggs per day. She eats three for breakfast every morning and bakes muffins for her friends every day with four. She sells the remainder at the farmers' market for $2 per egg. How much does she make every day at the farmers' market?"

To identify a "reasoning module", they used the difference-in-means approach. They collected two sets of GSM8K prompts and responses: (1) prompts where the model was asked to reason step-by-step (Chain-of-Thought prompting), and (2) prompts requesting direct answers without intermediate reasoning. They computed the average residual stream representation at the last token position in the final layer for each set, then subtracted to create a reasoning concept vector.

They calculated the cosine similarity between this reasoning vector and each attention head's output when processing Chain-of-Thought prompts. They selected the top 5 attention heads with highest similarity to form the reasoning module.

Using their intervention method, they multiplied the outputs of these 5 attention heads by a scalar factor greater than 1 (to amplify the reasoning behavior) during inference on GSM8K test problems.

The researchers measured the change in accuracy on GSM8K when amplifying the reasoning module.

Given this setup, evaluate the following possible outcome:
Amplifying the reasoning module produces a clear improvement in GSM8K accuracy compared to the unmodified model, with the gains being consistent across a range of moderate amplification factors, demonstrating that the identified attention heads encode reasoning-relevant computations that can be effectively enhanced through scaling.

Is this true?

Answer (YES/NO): NO